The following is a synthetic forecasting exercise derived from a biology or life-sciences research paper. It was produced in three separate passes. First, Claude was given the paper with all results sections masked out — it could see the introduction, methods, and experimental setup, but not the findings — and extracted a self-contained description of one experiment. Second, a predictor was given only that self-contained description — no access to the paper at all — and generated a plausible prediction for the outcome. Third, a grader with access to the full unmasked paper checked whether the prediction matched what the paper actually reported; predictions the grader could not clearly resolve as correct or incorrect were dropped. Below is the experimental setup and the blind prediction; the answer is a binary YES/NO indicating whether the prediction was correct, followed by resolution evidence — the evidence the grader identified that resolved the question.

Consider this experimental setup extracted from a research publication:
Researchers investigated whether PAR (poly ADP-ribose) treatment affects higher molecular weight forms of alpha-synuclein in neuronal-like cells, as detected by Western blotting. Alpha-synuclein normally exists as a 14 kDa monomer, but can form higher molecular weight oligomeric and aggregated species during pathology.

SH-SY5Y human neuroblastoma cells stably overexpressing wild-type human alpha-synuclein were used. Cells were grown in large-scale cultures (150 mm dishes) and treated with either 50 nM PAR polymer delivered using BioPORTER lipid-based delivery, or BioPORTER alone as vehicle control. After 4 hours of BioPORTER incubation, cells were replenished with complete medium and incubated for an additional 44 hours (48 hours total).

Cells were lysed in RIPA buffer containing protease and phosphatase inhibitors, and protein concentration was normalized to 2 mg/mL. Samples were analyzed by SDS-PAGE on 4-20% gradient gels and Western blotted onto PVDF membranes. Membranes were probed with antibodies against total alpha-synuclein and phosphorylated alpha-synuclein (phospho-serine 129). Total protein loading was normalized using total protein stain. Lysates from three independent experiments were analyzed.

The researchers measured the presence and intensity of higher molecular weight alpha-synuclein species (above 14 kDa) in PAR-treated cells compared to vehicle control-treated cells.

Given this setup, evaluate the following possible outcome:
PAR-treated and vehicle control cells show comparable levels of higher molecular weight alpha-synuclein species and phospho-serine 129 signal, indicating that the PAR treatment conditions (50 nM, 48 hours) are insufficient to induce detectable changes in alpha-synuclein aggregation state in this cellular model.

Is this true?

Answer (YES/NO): NO